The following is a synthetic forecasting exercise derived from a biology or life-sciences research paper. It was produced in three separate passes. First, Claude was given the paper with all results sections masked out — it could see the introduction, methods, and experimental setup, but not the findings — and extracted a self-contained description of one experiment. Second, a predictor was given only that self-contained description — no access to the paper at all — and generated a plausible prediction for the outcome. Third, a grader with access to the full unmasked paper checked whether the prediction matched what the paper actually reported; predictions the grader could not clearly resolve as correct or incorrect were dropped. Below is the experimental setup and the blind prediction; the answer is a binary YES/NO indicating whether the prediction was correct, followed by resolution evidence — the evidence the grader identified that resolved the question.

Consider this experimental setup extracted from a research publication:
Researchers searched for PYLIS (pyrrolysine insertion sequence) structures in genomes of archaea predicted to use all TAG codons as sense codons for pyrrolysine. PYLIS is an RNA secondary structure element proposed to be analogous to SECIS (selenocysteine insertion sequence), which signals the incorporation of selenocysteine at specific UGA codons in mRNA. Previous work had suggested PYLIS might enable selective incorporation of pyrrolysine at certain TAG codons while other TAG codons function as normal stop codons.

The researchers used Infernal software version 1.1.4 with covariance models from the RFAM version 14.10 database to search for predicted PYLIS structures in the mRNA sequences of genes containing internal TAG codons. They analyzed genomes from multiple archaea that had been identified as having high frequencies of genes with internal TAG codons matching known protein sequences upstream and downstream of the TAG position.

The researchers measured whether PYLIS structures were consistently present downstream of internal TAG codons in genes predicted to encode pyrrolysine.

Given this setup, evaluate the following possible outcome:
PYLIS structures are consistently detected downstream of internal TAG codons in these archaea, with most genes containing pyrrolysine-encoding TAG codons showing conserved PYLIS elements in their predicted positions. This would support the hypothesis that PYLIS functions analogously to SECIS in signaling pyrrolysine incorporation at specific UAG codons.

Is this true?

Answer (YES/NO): NO